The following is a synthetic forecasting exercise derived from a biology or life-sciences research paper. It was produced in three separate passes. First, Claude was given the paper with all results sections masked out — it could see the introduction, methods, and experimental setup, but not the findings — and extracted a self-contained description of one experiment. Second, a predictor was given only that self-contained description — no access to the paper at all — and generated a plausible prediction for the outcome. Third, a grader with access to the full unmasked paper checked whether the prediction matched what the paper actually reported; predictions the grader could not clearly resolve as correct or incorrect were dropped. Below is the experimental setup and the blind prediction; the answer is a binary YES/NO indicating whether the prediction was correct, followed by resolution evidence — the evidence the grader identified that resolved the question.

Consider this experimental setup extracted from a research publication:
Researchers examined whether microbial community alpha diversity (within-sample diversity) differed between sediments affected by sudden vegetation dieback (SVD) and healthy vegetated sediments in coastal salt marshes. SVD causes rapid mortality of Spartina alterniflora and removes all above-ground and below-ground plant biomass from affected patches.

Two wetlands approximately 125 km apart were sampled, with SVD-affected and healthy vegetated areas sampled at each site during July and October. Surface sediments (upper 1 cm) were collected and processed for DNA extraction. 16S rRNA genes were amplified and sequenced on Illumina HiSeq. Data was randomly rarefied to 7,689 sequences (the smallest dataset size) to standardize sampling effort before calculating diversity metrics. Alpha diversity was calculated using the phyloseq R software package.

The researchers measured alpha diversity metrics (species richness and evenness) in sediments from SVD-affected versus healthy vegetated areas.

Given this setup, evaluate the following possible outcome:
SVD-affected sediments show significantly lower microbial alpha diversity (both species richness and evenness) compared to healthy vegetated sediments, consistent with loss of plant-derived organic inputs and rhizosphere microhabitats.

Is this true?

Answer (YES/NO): NO